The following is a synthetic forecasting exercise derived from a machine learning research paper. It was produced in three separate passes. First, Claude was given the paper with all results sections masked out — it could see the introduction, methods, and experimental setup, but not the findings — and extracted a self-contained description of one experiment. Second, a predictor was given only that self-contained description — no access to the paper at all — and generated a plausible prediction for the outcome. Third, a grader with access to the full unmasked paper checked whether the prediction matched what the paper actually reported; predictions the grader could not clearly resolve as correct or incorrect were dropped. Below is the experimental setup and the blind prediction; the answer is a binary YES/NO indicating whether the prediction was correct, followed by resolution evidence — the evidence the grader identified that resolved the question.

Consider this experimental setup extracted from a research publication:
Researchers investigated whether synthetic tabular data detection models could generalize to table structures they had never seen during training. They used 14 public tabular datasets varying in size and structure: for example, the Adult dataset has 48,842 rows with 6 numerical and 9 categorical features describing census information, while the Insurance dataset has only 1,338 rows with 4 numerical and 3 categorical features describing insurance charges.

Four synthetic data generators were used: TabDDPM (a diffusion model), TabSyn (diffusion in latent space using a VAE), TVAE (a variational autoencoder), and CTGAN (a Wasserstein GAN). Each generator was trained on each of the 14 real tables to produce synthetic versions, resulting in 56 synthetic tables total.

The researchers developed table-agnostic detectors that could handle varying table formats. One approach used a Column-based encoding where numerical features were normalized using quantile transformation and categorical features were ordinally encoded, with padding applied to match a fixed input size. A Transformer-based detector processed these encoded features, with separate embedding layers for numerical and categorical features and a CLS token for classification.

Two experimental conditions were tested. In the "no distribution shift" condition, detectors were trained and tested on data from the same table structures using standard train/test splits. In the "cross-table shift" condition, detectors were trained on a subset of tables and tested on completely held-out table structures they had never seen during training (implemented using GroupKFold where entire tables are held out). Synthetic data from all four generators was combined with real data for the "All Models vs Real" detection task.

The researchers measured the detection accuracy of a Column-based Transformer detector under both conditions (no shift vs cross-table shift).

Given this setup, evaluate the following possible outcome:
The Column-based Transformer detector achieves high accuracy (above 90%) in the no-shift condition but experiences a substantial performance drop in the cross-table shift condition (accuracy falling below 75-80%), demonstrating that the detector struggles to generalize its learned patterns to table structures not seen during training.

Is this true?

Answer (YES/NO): NO